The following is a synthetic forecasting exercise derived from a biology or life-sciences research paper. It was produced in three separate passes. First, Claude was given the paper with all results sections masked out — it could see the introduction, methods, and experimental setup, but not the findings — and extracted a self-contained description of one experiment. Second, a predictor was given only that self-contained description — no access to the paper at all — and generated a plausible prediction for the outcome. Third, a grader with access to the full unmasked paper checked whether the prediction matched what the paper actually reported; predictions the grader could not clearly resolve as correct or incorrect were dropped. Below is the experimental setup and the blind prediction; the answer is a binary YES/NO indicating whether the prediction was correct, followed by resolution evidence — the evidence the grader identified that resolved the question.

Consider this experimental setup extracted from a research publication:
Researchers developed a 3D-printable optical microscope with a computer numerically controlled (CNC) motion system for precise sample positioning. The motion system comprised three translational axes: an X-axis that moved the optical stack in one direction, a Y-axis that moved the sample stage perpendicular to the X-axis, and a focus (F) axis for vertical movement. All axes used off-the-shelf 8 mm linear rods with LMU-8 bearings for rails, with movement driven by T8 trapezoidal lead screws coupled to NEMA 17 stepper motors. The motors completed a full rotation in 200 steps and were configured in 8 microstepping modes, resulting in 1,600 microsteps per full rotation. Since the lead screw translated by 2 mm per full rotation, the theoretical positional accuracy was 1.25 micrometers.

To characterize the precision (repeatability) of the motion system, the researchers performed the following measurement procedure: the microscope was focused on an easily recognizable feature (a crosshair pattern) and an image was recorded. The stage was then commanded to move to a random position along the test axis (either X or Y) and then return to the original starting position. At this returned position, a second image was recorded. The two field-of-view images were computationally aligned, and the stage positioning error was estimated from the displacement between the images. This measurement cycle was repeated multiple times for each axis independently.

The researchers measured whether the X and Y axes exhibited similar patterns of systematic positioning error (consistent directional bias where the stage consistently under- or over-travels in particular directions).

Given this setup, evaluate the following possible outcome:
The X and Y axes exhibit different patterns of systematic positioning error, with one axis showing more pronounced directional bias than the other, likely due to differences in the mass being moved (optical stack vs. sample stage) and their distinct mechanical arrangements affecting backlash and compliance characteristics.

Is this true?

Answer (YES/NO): YES